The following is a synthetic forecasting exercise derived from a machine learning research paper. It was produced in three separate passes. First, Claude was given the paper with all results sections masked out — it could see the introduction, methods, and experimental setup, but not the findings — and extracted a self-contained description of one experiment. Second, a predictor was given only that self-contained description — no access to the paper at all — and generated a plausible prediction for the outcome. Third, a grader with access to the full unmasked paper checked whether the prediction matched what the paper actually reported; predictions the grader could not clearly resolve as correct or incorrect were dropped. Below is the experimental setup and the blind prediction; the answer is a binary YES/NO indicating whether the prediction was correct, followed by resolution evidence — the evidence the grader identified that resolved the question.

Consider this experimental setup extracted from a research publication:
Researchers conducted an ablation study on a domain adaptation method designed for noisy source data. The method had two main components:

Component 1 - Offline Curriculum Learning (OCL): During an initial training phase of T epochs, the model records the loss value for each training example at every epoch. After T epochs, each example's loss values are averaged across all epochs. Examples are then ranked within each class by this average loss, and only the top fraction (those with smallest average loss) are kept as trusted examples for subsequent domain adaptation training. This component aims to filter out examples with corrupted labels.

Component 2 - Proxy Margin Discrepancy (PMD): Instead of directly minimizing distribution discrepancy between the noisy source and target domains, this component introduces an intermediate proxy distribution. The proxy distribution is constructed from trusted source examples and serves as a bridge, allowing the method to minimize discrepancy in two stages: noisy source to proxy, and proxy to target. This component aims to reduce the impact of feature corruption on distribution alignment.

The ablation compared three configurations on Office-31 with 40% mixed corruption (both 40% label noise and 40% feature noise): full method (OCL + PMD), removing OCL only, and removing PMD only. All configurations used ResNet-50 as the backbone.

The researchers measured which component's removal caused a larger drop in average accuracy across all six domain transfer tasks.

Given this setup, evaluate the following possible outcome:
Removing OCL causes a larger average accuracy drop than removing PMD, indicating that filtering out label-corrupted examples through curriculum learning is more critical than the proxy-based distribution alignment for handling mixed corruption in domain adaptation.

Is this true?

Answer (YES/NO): YES